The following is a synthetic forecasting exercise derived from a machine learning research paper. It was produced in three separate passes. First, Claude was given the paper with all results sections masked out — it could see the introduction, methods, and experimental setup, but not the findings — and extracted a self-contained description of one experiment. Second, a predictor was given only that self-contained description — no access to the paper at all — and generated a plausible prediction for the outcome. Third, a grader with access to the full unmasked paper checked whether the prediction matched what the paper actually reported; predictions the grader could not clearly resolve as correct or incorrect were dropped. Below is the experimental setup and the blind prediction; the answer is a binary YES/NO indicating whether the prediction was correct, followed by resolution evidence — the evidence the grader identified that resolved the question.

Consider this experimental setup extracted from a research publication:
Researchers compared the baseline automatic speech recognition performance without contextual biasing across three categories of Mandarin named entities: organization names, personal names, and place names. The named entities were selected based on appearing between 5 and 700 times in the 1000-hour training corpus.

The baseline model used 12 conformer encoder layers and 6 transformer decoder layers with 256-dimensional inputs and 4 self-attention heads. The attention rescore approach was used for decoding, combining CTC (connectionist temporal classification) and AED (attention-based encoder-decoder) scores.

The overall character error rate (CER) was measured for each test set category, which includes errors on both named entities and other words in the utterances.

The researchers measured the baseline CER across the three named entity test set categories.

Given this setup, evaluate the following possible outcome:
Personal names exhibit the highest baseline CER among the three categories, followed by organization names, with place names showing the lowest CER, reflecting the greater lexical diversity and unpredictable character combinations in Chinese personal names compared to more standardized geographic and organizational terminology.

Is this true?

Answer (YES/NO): NO